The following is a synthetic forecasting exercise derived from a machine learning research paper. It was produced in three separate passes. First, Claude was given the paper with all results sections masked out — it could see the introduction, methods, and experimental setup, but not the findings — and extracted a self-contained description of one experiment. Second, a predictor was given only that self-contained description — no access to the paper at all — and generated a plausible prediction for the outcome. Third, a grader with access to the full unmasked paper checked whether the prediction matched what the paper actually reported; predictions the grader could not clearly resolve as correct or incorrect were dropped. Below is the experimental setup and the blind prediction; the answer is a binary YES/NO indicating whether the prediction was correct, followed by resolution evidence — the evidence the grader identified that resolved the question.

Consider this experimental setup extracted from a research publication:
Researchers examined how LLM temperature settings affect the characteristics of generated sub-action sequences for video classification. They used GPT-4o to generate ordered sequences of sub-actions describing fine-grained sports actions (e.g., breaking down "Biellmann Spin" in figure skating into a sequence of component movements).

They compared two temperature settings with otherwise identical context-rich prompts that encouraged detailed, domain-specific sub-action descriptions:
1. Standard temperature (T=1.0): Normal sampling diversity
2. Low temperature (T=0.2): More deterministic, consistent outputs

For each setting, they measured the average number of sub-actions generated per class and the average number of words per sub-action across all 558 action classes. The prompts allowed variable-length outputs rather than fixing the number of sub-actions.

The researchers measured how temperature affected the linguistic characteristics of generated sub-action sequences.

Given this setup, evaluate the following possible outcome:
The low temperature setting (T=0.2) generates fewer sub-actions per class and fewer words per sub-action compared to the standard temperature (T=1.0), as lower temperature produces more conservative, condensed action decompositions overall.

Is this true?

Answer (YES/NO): NO